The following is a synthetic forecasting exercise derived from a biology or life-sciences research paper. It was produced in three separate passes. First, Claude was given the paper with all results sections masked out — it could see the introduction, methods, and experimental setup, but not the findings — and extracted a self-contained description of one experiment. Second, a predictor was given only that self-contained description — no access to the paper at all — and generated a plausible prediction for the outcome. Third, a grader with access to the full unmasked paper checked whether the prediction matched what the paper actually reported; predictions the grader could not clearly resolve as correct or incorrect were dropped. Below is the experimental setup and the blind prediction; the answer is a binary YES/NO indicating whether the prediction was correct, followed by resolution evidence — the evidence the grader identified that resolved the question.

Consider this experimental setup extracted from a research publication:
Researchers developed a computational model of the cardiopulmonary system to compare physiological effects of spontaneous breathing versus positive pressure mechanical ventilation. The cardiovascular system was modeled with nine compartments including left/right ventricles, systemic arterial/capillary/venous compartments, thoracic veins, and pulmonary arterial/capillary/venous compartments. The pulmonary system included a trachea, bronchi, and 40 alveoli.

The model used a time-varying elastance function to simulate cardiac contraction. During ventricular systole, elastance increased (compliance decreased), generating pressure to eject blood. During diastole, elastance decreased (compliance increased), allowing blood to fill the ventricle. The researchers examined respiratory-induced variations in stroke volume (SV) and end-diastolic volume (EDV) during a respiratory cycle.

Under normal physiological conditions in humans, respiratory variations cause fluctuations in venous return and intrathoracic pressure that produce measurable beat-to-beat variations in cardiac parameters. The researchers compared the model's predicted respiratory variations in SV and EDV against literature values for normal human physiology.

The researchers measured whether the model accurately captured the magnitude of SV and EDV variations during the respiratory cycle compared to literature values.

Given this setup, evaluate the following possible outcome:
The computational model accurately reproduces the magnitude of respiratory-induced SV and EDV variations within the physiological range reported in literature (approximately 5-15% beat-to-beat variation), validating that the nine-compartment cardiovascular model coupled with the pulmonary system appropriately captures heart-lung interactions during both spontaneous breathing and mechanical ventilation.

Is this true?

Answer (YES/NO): NO